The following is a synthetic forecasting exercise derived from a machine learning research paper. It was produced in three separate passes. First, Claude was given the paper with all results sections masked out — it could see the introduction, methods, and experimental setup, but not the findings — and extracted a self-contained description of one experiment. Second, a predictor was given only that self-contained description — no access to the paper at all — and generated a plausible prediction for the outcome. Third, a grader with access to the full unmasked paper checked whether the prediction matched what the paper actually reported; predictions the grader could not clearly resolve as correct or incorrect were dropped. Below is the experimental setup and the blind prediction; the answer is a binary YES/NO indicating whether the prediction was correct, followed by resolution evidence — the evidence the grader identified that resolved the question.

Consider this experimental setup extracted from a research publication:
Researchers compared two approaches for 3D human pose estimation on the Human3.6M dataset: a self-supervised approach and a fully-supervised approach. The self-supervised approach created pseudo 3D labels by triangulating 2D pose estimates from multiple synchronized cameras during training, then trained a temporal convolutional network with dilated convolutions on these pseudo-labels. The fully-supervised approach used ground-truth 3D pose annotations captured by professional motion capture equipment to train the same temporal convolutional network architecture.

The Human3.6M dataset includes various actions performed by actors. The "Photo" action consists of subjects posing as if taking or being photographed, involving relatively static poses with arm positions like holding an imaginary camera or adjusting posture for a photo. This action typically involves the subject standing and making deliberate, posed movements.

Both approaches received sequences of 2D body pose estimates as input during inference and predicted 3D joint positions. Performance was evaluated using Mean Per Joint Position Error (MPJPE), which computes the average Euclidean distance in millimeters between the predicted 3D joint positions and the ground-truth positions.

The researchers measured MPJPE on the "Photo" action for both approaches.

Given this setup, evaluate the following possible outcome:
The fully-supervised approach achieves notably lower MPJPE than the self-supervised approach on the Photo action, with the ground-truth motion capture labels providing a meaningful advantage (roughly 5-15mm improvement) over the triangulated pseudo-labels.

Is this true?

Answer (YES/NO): NO